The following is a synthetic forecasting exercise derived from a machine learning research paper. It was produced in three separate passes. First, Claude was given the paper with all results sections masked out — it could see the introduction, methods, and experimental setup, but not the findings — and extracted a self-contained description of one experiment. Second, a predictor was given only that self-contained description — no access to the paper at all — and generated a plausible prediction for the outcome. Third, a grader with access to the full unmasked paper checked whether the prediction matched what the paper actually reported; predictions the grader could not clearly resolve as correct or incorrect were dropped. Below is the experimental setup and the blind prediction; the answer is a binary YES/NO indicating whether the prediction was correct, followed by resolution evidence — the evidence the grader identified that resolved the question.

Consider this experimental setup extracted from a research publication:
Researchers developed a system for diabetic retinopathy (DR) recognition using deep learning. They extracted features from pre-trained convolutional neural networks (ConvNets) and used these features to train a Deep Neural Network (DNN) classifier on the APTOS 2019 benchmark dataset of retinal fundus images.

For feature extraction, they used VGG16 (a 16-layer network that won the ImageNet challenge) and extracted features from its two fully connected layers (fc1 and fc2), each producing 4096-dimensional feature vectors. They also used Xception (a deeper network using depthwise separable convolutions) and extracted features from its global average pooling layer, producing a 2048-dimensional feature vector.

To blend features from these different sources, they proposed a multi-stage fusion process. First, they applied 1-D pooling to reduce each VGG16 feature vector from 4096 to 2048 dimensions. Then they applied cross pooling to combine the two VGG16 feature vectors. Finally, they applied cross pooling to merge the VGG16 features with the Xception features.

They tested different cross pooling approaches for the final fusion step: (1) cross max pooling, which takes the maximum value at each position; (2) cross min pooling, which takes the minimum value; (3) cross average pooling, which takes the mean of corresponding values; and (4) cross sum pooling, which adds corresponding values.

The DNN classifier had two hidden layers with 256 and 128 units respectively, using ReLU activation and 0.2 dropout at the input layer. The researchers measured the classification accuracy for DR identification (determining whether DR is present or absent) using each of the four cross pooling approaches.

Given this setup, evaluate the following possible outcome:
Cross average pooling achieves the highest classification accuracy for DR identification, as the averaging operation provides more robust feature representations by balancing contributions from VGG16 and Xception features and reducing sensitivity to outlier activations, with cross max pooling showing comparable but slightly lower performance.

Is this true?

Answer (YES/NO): YES